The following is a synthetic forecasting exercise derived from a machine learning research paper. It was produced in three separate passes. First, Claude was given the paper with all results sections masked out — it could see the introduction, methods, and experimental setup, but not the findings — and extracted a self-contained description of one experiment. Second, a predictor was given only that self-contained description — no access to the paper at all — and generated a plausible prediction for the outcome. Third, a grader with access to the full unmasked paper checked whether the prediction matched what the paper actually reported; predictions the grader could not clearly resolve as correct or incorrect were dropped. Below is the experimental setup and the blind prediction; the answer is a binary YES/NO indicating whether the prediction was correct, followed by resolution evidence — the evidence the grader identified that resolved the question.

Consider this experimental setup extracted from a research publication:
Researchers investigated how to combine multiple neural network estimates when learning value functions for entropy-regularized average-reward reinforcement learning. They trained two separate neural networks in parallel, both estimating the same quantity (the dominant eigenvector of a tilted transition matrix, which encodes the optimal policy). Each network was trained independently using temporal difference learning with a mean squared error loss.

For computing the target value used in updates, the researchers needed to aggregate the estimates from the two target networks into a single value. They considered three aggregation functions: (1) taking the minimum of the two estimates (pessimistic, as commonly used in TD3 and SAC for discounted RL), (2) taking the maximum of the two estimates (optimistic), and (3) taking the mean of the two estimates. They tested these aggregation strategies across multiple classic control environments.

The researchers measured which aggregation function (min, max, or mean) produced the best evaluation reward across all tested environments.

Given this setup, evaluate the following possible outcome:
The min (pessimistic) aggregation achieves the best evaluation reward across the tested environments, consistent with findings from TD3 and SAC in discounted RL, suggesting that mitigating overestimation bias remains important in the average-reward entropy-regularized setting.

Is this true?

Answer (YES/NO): NO